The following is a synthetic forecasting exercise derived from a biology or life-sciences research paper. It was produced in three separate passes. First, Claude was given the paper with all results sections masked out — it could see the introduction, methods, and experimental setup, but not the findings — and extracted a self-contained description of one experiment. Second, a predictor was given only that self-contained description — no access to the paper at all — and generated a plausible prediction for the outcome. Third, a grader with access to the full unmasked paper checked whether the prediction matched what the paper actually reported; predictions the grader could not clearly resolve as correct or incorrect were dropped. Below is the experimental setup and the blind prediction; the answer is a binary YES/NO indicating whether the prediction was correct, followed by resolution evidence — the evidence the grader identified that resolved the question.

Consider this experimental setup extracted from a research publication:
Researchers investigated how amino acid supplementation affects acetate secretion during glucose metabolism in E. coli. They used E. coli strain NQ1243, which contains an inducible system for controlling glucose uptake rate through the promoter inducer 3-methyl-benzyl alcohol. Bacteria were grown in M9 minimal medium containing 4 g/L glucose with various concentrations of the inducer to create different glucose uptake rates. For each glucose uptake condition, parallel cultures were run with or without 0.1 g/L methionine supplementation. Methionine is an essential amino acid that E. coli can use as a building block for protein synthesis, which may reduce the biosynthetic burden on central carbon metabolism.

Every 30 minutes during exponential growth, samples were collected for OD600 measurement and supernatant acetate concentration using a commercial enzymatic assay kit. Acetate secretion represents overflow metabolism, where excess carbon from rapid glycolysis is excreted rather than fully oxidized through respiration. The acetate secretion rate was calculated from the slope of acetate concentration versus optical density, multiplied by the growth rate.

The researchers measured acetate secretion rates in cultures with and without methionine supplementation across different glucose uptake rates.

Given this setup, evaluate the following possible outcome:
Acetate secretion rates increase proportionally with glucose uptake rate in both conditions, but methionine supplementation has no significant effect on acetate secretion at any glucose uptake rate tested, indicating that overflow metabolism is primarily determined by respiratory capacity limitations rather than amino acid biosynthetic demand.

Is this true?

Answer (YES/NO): NO